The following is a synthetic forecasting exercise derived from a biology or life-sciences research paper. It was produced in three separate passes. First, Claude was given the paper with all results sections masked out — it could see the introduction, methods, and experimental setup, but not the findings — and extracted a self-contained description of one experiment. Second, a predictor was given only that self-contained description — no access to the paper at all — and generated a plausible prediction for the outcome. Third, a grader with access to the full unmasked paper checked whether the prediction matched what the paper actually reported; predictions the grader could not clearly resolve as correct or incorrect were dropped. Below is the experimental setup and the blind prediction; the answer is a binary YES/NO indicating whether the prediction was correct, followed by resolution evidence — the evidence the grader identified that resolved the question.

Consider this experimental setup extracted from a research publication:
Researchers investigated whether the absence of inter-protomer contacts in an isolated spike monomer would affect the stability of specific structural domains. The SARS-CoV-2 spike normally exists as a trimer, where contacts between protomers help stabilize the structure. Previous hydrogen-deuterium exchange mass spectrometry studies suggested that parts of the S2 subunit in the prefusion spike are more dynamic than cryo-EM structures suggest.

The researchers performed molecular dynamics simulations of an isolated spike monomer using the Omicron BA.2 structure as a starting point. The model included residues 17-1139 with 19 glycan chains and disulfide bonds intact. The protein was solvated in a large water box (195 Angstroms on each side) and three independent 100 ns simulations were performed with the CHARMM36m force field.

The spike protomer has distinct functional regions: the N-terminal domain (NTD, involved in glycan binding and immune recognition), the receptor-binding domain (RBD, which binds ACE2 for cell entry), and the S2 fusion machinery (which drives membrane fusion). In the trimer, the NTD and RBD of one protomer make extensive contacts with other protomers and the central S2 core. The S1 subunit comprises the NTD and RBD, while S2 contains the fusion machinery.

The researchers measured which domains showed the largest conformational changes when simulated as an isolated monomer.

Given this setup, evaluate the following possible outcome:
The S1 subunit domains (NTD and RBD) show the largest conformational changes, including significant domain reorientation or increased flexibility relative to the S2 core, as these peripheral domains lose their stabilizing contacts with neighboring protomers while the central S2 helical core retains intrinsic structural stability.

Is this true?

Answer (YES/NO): YES